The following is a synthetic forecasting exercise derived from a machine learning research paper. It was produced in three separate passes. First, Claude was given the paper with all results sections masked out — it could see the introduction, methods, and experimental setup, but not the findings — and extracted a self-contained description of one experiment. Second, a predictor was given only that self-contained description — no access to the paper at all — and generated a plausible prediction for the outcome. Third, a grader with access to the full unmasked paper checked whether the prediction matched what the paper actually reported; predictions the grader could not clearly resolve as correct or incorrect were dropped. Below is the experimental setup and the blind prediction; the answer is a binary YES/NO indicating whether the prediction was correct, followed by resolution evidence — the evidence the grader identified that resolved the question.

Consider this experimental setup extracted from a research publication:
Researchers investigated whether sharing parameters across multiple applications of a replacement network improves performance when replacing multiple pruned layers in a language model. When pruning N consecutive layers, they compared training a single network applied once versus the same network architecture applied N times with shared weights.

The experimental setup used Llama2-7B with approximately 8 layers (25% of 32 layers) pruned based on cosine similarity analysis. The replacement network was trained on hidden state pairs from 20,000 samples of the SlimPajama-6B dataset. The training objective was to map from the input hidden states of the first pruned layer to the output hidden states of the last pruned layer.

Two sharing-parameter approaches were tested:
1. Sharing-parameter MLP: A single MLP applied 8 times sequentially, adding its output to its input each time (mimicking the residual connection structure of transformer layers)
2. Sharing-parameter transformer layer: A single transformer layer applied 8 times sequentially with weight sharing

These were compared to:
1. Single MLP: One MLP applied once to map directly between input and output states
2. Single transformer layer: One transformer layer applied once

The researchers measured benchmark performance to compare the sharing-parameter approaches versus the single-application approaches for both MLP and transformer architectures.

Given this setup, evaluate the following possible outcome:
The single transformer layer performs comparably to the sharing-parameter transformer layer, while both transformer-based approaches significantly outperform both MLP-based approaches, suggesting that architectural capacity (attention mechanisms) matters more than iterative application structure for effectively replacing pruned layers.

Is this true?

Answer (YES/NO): NO